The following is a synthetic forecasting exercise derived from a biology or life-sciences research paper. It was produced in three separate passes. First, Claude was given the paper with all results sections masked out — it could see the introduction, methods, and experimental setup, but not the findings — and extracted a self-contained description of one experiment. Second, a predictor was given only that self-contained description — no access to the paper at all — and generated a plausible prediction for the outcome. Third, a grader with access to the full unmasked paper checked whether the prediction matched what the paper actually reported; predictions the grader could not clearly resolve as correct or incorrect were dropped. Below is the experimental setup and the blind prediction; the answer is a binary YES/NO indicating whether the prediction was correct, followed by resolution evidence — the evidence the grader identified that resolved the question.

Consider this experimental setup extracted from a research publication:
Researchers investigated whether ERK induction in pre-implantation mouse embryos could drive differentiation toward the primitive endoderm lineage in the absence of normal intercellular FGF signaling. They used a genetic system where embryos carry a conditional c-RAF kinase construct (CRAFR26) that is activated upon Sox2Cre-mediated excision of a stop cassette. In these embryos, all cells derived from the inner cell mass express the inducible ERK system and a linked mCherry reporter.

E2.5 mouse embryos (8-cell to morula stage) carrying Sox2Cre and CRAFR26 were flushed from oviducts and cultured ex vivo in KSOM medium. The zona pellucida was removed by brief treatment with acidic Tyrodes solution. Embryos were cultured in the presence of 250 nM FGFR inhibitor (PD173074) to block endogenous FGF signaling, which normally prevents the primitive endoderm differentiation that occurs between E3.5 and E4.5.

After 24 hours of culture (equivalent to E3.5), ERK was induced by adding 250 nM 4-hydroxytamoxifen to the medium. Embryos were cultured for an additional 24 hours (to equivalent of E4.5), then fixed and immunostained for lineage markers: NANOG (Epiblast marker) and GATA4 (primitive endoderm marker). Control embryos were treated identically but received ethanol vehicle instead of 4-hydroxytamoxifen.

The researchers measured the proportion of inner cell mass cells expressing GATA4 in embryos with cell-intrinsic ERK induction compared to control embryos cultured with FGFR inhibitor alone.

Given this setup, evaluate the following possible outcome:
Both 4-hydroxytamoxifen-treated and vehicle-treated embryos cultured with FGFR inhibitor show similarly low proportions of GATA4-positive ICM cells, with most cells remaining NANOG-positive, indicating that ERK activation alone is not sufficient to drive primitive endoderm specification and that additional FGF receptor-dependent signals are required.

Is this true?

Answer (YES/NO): NO